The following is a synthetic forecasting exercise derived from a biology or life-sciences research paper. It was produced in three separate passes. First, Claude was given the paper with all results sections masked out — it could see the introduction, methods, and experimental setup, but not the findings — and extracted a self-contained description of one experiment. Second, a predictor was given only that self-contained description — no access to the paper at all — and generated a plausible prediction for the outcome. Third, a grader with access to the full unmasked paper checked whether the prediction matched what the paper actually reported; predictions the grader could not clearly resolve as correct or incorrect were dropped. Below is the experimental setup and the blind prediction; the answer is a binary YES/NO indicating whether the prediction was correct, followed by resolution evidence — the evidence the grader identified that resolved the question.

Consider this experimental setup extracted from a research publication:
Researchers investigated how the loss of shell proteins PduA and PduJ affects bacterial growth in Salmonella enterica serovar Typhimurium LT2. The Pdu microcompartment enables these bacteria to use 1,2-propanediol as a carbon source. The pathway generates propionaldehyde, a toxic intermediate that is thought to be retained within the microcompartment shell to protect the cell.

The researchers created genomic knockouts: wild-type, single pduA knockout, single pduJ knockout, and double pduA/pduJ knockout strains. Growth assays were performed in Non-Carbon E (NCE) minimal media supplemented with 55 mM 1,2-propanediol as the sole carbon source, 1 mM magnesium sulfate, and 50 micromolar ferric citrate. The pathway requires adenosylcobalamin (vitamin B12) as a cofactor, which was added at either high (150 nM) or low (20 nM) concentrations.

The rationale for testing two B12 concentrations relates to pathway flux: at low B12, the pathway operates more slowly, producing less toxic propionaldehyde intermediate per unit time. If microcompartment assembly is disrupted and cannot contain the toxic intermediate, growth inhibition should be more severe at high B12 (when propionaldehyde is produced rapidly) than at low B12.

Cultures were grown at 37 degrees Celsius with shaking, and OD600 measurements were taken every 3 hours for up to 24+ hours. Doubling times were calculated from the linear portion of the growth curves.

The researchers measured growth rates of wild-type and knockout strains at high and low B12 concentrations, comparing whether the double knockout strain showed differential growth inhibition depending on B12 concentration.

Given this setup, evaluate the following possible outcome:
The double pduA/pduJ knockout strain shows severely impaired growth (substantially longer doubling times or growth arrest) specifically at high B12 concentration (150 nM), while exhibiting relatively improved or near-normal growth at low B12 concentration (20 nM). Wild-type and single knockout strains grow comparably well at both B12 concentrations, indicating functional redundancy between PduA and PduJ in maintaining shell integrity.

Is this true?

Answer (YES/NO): NO